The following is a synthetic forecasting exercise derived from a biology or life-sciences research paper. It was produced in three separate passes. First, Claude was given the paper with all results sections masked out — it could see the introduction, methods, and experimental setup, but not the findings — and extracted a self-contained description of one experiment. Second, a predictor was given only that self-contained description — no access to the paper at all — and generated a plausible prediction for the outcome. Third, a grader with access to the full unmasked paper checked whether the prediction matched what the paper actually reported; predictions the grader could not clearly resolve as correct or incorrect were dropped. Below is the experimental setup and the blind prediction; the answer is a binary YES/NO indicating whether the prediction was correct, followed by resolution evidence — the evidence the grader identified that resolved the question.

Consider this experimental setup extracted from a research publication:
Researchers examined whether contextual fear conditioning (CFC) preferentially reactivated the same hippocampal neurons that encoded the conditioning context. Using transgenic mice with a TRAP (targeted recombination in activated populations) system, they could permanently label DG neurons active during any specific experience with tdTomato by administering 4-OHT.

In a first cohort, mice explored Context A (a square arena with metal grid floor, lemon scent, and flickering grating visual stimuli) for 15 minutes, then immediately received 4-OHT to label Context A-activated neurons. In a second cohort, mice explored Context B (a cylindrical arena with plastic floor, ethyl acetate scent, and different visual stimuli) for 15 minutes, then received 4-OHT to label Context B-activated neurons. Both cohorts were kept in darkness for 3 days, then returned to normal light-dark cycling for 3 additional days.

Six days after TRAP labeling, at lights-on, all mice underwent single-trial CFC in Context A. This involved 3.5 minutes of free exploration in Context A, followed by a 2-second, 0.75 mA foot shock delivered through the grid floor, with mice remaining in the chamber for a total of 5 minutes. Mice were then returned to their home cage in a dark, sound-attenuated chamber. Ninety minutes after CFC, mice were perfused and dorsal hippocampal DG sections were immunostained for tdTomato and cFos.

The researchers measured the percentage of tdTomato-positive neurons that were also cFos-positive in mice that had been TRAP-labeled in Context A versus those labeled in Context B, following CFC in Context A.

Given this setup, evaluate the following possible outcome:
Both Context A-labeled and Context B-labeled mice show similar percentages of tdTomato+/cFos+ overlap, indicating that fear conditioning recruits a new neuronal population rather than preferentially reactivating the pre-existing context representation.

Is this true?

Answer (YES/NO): NO